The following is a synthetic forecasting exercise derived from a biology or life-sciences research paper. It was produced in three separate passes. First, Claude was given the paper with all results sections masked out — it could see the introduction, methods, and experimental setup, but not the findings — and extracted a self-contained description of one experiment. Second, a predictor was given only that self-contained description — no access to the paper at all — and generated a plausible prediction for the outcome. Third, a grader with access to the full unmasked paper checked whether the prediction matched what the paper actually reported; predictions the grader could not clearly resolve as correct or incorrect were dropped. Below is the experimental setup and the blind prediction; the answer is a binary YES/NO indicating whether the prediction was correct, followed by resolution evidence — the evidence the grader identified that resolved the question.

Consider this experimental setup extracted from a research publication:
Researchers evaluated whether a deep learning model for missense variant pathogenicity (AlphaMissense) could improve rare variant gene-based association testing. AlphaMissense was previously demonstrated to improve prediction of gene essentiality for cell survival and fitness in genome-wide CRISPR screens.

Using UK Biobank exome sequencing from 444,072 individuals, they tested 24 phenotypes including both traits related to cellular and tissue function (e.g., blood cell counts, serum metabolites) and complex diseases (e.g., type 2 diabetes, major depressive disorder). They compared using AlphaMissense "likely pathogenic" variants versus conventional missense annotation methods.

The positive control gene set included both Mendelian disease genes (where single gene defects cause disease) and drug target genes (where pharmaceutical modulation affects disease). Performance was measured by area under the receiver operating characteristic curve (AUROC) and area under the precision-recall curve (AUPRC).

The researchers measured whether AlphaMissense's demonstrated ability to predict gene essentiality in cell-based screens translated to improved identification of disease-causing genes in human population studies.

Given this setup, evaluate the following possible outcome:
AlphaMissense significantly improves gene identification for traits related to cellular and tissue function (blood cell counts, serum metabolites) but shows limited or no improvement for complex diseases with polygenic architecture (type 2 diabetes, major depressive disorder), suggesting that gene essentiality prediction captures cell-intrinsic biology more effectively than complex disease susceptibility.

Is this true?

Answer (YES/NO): NO